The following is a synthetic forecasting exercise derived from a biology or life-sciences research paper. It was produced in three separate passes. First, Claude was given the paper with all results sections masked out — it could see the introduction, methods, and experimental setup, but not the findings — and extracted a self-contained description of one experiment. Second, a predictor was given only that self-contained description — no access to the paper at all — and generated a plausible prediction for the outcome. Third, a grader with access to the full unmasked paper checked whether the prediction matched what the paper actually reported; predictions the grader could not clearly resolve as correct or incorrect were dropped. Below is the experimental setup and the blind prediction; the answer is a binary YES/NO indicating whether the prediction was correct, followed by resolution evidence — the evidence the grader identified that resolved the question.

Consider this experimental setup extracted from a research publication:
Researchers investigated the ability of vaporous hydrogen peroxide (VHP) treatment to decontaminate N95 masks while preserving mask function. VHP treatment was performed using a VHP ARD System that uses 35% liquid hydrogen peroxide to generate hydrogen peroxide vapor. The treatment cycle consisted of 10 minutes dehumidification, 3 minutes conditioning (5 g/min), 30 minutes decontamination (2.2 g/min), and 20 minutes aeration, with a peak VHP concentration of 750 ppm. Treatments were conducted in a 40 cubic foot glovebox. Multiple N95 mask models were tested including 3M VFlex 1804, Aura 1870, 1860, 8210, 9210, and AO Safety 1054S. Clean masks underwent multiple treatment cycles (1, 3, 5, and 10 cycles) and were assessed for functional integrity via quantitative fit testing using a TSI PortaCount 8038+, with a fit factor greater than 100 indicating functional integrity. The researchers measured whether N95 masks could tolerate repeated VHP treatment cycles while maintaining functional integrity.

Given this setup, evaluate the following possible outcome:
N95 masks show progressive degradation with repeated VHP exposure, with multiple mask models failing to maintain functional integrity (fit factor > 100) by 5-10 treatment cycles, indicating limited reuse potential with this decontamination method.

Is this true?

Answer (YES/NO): NO